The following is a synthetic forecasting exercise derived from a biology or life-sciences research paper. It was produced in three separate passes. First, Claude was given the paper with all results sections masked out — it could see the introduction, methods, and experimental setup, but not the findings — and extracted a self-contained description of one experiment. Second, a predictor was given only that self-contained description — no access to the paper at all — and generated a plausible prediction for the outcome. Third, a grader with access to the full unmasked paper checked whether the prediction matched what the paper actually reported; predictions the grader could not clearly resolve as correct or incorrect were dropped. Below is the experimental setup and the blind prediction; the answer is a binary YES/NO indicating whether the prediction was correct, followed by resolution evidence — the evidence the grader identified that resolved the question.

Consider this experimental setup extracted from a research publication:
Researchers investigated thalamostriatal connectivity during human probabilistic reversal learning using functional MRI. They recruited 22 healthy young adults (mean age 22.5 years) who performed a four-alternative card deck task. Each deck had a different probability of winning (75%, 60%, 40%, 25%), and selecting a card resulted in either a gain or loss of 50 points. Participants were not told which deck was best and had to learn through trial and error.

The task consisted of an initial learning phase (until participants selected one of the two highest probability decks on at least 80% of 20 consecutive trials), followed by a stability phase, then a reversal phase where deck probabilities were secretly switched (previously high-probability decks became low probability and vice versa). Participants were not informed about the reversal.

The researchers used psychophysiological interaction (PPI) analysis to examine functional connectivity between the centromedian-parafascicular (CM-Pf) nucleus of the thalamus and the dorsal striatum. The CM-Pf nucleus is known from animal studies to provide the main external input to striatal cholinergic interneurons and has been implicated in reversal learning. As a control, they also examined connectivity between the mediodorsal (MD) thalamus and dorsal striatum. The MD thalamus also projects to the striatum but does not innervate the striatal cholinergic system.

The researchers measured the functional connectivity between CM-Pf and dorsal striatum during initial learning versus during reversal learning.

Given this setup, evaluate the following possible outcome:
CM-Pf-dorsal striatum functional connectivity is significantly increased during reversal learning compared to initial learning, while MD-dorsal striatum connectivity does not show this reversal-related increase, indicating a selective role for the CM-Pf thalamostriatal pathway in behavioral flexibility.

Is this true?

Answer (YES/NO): YES